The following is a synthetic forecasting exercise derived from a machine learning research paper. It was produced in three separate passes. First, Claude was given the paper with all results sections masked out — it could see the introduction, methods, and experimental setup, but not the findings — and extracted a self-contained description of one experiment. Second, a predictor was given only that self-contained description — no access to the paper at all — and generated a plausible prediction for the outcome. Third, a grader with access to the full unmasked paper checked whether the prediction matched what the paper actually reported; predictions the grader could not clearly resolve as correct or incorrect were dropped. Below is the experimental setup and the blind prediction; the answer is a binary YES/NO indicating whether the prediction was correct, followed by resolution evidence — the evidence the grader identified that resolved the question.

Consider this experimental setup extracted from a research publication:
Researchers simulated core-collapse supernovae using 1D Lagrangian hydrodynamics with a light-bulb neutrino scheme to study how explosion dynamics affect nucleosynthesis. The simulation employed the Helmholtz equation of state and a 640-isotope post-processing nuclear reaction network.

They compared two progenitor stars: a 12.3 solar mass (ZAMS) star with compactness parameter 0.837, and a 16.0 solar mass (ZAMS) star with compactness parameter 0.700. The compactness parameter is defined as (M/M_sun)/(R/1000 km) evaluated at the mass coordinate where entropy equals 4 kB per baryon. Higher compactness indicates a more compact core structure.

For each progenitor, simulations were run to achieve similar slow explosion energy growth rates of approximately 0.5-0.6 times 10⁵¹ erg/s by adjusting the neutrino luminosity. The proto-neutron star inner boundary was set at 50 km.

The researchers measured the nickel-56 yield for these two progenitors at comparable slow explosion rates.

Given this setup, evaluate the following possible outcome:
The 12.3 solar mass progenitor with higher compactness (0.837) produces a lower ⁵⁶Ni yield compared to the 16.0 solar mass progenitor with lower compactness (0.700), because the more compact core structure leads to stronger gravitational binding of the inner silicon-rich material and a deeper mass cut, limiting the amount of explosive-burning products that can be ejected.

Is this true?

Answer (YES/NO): NO